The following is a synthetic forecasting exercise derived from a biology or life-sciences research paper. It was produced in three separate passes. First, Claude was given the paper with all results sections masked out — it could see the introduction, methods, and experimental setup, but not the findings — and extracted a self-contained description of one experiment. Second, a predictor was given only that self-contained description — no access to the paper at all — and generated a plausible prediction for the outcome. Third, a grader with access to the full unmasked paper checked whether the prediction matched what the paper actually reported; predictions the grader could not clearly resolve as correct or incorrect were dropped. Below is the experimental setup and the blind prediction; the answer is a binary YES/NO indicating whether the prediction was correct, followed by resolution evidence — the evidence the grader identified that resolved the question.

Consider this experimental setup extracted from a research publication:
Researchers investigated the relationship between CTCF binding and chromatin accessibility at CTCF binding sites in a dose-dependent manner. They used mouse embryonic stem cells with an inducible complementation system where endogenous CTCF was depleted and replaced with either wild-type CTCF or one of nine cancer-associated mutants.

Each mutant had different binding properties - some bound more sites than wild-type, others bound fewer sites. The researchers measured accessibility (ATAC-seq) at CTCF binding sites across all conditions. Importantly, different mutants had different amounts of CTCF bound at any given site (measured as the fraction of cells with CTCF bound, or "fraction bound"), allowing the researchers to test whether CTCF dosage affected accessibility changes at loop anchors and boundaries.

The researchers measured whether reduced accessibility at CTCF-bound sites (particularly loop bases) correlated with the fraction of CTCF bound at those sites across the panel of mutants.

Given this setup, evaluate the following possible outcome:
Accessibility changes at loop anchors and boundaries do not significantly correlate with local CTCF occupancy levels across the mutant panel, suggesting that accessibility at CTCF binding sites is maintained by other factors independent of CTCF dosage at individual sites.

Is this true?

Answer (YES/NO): NO